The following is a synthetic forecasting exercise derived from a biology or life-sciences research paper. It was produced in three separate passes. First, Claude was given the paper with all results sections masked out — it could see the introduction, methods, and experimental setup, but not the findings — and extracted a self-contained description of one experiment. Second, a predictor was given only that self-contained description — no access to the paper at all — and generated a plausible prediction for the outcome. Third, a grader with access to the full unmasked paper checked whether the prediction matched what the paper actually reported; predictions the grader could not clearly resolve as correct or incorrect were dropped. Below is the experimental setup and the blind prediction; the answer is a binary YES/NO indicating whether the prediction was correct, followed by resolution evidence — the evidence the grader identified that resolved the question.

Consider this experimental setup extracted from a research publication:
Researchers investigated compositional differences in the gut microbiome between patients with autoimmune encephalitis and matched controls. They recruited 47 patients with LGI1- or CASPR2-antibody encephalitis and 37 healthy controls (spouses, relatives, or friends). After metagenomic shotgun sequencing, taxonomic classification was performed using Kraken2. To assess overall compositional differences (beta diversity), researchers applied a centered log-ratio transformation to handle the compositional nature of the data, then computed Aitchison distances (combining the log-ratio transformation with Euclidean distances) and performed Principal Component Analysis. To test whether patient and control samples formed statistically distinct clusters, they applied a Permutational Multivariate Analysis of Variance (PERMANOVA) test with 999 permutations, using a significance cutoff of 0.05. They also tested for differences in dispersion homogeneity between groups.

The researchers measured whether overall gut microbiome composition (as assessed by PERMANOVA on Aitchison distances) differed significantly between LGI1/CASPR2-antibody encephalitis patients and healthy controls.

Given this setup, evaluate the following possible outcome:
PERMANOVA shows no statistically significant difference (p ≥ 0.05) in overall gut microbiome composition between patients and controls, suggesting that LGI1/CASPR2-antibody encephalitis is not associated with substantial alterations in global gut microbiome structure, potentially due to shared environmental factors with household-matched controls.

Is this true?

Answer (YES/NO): YES